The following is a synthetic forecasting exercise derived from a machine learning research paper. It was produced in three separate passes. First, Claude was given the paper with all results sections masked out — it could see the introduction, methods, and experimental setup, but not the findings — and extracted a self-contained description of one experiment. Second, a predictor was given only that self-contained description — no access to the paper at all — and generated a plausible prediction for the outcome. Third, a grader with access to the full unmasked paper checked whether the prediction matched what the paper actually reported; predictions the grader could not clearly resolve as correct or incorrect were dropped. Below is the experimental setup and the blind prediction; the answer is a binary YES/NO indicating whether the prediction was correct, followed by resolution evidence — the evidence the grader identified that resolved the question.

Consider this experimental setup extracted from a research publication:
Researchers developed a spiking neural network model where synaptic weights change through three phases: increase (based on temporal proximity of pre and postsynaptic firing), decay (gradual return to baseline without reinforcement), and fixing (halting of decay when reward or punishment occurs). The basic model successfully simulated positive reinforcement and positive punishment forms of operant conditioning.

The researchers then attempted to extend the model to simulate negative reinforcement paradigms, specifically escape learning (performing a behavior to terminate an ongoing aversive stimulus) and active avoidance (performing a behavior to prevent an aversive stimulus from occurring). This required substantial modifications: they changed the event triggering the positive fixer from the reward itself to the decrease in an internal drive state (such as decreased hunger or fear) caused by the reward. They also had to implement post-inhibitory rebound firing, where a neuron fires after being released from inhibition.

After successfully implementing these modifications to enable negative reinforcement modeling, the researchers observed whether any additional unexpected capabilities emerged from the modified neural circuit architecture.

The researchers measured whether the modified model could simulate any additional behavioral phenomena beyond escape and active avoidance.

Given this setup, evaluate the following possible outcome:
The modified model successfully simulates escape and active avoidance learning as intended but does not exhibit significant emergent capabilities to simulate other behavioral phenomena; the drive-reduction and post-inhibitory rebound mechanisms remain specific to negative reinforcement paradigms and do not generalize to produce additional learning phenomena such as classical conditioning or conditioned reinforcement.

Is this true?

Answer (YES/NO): NO